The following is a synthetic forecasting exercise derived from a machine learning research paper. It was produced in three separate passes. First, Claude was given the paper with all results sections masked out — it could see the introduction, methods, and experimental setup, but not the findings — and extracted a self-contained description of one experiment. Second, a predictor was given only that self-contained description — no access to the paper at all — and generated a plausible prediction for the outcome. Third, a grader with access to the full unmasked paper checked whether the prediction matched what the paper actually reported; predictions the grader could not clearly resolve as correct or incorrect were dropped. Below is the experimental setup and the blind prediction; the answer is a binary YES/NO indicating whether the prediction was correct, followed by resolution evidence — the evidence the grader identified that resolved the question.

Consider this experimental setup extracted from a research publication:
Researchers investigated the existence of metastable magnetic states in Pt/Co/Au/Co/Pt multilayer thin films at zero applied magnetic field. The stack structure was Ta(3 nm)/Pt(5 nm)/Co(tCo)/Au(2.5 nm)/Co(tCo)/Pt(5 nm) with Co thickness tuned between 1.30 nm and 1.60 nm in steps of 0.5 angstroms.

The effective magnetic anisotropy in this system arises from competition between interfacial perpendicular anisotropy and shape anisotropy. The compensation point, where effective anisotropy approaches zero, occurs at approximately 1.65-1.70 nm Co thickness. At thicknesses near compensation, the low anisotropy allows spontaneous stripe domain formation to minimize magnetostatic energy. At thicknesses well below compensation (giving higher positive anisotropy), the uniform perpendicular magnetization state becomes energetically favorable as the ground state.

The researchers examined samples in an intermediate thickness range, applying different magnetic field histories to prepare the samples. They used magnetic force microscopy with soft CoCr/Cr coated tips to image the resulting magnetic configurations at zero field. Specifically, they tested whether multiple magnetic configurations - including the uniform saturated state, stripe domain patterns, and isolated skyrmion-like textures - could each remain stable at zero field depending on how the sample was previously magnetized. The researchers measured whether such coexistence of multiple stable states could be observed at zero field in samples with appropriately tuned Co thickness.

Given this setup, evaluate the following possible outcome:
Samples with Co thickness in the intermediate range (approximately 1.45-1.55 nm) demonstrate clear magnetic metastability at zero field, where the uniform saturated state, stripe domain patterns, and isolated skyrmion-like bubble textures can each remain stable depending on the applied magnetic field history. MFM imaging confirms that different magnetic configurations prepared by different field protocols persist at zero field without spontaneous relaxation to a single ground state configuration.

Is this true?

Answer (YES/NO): NO